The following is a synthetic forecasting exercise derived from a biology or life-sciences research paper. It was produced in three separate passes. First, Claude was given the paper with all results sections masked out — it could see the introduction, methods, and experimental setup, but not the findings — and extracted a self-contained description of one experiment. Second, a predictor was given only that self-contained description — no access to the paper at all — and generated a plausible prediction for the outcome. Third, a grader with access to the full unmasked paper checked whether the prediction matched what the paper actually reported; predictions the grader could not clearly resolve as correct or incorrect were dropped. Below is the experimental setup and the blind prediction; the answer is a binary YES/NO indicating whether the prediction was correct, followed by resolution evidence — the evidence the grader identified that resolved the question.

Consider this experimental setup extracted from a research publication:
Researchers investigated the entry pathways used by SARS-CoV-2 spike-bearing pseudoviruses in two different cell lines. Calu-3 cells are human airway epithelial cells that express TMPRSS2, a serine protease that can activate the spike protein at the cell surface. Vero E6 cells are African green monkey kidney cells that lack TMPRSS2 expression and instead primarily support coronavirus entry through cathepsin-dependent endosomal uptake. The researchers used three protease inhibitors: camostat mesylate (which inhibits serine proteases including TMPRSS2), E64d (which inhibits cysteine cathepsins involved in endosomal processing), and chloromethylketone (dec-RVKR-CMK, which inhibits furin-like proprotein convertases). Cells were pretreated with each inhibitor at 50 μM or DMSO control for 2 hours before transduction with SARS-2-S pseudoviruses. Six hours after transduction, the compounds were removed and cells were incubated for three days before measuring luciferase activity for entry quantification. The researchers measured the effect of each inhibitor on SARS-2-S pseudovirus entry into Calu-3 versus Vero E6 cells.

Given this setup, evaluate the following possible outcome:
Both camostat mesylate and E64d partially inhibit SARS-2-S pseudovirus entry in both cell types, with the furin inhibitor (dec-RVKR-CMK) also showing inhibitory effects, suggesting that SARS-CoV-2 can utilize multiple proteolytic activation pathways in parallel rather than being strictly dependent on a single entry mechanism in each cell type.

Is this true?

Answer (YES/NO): NO